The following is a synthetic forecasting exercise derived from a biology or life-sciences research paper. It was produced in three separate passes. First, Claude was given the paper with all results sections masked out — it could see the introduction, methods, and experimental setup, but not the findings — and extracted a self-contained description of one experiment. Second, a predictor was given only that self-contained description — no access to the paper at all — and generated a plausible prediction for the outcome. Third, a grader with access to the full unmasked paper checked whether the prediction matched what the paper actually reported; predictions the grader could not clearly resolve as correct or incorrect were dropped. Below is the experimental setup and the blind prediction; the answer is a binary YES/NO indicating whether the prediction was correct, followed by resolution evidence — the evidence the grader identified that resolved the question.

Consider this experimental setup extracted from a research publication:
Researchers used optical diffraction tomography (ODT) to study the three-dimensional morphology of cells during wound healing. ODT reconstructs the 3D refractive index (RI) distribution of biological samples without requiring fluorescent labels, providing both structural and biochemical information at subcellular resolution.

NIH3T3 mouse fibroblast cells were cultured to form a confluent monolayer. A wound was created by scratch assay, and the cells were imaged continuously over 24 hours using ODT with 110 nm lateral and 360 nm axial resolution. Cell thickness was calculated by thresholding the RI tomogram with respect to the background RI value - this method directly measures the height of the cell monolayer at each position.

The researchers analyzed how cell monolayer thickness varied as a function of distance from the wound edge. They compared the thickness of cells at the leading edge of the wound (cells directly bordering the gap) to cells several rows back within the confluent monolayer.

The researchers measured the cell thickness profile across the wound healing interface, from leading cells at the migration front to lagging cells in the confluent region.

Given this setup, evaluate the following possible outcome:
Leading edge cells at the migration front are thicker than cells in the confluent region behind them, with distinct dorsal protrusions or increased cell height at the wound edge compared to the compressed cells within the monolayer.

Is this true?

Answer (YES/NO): NO